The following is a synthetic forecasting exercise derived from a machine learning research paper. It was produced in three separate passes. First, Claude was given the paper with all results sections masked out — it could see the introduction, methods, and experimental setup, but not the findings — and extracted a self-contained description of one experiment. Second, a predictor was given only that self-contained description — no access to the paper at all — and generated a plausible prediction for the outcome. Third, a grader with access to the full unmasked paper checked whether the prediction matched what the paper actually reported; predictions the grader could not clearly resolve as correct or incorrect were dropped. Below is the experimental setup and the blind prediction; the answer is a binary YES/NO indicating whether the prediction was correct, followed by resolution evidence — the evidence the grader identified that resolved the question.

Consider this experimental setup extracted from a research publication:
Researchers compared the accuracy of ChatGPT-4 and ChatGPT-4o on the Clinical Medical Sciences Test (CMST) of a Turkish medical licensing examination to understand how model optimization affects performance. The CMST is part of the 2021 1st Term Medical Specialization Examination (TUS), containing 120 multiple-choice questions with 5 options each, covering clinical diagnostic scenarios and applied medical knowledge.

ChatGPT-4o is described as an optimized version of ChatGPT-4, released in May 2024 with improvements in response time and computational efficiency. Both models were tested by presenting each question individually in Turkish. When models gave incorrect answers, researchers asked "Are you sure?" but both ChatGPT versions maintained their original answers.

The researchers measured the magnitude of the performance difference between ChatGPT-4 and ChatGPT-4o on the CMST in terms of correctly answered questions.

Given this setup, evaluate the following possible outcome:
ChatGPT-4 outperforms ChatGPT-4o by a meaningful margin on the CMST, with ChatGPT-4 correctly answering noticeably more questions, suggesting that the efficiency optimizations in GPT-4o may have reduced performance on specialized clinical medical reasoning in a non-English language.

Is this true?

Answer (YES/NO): NO